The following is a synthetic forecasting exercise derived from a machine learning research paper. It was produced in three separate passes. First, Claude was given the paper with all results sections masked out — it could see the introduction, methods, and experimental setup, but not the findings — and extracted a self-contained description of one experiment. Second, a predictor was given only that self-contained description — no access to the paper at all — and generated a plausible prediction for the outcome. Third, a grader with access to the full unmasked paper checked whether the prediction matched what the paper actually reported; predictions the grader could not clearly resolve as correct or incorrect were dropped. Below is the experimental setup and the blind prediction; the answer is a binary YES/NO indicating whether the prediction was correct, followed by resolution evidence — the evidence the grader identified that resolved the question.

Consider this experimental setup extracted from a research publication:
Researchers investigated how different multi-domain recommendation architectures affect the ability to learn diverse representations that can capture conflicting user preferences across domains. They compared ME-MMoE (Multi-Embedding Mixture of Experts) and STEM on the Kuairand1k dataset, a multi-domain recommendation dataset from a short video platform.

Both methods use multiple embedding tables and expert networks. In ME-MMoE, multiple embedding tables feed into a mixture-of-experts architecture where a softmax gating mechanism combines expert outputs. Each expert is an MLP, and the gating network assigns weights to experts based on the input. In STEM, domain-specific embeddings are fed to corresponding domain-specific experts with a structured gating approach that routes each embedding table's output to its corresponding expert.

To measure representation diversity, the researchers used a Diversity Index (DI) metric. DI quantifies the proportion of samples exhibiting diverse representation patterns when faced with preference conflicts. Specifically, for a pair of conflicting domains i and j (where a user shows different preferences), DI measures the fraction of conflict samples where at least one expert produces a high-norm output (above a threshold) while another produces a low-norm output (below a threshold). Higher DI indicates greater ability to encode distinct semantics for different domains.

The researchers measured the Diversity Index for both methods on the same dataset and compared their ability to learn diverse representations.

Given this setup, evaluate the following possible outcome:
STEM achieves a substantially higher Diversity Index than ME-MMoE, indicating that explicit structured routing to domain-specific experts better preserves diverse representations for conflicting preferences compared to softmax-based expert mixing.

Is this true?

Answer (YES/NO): YES